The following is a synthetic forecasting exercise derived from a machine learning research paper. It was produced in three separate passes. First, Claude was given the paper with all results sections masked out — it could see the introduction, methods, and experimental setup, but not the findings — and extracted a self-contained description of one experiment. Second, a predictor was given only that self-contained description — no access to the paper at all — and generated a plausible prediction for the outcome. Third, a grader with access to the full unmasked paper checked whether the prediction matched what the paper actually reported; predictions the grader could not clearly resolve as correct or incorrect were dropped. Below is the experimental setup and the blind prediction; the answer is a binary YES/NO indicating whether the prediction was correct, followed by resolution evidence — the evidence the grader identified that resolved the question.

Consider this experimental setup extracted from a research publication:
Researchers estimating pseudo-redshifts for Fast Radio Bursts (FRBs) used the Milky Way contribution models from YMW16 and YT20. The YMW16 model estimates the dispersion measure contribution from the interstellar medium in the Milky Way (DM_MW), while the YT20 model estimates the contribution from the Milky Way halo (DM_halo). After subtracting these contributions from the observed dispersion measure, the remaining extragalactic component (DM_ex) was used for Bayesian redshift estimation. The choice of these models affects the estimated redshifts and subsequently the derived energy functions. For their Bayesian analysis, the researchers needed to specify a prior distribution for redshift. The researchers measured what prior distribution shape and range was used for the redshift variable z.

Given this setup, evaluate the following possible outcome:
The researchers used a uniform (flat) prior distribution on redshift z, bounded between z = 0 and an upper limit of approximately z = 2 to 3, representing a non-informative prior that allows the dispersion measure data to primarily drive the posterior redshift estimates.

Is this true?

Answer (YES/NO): YES